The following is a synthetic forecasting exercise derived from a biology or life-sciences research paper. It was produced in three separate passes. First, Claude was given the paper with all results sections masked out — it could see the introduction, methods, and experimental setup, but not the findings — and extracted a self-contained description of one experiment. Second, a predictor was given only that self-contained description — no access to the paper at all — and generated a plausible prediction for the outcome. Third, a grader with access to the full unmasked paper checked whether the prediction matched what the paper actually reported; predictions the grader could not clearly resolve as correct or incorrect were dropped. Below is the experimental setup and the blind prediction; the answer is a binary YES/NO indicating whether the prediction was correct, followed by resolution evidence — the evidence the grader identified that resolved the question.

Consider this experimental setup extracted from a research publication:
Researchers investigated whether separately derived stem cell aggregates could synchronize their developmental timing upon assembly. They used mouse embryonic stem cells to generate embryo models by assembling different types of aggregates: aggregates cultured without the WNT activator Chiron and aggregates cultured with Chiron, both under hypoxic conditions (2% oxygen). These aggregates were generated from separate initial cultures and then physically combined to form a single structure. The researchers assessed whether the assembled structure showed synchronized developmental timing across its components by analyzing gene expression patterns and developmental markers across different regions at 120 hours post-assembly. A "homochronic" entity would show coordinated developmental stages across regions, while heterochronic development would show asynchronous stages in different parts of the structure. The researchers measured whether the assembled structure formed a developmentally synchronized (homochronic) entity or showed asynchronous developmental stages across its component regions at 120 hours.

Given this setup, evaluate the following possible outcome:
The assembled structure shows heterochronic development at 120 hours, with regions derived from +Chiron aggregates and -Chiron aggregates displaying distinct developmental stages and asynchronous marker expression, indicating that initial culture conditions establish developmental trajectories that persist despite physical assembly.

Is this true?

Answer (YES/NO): NO